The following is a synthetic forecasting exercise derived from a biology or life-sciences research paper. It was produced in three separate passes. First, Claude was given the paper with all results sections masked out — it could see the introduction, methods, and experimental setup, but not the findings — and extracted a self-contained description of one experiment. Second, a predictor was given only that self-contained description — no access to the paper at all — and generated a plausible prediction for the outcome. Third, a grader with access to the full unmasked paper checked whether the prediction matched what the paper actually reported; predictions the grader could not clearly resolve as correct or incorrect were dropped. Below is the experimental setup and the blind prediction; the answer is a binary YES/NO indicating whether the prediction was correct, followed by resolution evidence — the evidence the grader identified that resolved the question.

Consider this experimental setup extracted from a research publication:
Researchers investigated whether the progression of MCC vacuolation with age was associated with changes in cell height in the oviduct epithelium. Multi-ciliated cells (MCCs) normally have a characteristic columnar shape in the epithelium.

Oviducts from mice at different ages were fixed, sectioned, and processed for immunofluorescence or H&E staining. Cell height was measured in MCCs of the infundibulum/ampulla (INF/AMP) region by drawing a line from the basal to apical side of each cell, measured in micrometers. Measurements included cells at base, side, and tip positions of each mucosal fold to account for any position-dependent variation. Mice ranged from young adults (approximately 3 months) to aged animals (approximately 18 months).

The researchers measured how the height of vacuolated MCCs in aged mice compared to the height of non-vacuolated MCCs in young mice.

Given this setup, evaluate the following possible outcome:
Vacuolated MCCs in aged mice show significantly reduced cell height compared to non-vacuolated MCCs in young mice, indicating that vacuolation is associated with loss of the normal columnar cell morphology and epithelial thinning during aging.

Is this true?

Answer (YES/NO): NO